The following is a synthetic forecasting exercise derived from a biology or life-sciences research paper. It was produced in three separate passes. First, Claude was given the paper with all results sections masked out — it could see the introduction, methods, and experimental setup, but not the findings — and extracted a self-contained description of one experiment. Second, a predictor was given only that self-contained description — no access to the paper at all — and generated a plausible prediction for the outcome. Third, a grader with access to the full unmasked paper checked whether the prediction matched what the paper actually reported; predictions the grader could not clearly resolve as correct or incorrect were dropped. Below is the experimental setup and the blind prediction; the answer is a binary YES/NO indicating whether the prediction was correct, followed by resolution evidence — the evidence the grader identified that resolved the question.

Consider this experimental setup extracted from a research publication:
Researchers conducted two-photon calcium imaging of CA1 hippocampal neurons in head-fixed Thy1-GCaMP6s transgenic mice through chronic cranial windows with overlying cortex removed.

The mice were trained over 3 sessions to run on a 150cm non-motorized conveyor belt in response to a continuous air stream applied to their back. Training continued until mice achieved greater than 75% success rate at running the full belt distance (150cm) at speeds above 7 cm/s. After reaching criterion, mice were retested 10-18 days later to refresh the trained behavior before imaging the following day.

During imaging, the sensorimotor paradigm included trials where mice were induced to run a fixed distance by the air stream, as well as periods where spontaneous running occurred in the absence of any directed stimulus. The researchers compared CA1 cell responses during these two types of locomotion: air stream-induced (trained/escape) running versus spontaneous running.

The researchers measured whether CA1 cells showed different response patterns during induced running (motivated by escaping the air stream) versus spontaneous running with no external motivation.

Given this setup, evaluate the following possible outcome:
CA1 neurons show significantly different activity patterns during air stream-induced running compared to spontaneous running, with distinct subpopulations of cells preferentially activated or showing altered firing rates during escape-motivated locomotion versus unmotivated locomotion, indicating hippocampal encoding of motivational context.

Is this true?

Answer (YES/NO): YES